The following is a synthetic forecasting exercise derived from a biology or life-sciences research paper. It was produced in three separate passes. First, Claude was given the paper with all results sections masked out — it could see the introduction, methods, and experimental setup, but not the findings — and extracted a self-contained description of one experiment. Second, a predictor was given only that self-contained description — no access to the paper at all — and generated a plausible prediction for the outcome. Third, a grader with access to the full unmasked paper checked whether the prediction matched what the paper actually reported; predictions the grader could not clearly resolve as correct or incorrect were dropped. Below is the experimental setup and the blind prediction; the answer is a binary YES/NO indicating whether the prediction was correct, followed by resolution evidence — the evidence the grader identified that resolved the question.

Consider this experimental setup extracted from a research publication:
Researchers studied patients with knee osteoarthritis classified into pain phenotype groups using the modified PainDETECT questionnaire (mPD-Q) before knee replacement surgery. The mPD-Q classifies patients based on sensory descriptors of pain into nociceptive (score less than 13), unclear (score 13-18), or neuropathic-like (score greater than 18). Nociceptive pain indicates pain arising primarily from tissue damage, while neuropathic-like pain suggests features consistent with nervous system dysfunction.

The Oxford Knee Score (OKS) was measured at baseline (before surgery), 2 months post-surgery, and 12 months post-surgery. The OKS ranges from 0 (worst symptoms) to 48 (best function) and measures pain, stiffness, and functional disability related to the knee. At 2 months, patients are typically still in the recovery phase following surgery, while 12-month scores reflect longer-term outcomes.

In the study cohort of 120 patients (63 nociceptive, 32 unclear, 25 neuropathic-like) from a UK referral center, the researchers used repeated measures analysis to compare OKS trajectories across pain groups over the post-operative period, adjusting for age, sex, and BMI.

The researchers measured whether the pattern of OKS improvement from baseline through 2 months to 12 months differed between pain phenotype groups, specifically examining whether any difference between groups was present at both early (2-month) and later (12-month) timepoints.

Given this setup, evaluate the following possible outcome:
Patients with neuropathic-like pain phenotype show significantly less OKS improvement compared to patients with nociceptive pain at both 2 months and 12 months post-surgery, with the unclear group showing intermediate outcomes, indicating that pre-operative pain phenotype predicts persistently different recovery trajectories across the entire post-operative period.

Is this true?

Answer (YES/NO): NO